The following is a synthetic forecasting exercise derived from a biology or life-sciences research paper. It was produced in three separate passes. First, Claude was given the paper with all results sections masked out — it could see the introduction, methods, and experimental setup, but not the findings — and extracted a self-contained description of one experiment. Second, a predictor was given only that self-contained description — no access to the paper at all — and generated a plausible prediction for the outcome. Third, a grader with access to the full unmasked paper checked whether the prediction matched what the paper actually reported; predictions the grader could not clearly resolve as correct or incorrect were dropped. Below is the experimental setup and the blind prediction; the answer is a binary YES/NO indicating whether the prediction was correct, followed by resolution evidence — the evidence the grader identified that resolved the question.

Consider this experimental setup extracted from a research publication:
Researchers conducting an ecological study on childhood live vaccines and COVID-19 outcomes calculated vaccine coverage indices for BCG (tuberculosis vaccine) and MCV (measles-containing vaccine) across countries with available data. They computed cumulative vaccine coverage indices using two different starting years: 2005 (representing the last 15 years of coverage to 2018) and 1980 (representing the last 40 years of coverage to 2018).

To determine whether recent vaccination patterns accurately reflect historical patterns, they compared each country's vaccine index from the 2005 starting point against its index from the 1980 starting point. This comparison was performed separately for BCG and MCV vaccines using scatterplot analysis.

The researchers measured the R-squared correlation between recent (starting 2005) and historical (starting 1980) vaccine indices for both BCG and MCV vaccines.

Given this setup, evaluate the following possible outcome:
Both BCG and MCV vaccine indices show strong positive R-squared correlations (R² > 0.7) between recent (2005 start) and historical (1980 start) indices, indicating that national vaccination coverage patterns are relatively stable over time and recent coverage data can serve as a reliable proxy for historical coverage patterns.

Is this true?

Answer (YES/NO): YES